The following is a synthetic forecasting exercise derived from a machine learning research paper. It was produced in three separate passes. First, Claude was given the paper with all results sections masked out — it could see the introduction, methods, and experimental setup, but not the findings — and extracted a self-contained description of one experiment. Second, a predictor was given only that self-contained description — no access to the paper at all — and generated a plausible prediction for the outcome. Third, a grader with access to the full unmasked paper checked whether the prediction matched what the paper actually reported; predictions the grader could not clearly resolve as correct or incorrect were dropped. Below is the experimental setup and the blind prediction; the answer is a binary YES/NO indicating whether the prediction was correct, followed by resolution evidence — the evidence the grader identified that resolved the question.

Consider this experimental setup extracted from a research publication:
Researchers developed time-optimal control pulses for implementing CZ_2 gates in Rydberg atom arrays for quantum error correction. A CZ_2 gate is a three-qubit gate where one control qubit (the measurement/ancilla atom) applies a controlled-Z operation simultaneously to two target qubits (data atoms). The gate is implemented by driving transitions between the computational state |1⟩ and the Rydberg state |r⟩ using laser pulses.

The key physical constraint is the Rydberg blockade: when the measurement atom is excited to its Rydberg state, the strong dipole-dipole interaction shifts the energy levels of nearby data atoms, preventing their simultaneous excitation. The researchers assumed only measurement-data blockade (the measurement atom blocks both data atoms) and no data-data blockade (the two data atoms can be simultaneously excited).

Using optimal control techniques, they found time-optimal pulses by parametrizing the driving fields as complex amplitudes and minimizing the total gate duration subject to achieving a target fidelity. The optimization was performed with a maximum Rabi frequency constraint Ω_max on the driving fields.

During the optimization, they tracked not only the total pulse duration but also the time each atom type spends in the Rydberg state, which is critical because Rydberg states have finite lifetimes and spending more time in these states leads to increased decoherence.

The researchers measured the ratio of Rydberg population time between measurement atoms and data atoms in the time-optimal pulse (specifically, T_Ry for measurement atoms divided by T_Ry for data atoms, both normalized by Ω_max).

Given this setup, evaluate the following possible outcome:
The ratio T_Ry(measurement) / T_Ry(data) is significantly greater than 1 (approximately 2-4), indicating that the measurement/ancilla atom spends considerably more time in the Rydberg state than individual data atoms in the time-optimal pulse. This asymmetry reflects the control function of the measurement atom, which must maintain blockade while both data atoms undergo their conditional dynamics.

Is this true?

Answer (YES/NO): NO